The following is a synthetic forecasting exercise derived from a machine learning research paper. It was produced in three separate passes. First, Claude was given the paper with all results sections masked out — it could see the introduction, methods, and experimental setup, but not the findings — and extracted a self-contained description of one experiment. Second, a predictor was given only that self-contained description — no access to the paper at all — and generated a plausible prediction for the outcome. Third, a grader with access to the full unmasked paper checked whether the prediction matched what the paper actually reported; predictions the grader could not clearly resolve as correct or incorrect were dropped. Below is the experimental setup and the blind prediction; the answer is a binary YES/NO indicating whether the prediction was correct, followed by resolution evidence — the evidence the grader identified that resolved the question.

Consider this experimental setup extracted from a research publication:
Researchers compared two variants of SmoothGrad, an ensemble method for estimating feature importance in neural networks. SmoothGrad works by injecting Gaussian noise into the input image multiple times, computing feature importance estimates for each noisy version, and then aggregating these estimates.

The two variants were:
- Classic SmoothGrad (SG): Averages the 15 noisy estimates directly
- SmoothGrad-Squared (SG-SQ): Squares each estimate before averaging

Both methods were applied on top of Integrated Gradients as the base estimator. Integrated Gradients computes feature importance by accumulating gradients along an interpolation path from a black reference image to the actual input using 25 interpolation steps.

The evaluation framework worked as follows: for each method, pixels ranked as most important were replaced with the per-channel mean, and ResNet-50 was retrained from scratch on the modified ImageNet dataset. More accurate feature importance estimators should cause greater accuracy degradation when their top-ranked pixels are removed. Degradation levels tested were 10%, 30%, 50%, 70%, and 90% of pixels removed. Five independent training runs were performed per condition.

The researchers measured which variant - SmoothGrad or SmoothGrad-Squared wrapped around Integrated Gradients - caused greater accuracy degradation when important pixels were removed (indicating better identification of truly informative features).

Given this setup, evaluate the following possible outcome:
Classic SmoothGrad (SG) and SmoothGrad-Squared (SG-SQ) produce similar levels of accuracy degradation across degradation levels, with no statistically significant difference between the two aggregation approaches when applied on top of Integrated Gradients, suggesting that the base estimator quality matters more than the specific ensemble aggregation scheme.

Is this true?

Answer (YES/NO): NO